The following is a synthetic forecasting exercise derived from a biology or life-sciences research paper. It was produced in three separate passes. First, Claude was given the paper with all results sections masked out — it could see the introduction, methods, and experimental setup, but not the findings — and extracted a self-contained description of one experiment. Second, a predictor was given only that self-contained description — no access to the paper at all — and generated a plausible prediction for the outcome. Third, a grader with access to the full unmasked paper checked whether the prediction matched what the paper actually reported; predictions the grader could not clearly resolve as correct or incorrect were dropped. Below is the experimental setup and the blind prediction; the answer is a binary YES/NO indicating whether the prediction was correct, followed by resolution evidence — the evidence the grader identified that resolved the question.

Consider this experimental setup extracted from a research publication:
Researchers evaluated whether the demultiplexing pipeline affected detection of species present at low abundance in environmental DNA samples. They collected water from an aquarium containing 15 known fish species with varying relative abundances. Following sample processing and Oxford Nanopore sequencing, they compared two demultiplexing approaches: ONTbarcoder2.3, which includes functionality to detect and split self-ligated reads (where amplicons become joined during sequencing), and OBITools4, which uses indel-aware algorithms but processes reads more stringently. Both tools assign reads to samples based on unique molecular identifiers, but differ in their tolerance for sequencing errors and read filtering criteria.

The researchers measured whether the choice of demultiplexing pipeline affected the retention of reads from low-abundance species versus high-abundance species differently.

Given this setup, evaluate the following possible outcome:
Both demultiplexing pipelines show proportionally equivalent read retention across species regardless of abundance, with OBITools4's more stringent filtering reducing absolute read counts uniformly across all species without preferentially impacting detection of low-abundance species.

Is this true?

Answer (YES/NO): NO